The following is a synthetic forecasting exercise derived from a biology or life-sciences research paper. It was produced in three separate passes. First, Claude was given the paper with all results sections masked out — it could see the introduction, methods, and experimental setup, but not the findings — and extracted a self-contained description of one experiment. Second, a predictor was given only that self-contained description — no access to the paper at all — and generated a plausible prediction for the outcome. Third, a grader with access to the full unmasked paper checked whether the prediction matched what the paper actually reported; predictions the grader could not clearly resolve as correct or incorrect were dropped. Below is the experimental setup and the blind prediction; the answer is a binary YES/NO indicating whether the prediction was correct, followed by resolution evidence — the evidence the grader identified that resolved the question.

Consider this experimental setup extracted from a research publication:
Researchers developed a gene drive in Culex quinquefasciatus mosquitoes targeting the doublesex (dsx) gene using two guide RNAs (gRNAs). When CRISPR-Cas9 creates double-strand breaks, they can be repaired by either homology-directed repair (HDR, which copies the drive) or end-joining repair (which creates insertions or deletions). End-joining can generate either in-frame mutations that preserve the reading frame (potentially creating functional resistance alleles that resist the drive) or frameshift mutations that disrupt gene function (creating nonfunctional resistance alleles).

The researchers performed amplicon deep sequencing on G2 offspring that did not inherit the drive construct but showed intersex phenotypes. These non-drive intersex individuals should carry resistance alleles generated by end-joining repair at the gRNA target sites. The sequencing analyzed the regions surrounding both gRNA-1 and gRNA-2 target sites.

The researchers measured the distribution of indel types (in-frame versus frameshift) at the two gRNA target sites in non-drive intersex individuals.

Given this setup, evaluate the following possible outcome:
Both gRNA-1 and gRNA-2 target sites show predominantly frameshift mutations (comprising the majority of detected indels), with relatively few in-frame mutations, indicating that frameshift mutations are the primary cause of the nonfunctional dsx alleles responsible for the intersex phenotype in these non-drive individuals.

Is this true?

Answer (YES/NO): NO